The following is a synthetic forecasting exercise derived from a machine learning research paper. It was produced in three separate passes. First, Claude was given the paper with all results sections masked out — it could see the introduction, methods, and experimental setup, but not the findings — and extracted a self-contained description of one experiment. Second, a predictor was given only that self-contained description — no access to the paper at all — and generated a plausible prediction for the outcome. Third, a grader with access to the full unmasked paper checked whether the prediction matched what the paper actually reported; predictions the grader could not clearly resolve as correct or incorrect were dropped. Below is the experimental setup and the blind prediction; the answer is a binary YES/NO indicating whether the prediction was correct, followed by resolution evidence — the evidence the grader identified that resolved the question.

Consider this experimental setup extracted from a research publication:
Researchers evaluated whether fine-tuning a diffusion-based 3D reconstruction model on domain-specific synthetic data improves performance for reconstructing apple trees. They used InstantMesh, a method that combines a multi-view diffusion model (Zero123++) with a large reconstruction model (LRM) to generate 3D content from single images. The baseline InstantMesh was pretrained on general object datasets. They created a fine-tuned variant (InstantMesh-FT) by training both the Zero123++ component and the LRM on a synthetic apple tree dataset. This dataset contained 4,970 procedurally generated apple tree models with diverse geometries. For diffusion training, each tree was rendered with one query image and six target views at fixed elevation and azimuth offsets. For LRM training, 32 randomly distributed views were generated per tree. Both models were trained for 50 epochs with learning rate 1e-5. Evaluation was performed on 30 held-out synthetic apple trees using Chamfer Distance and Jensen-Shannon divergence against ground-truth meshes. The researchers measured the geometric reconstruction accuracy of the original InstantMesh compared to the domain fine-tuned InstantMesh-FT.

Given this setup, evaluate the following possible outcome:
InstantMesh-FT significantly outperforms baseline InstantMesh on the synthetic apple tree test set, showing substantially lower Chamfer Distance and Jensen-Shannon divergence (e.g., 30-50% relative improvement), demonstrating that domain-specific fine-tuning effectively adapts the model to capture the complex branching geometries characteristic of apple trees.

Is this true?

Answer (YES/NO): NO